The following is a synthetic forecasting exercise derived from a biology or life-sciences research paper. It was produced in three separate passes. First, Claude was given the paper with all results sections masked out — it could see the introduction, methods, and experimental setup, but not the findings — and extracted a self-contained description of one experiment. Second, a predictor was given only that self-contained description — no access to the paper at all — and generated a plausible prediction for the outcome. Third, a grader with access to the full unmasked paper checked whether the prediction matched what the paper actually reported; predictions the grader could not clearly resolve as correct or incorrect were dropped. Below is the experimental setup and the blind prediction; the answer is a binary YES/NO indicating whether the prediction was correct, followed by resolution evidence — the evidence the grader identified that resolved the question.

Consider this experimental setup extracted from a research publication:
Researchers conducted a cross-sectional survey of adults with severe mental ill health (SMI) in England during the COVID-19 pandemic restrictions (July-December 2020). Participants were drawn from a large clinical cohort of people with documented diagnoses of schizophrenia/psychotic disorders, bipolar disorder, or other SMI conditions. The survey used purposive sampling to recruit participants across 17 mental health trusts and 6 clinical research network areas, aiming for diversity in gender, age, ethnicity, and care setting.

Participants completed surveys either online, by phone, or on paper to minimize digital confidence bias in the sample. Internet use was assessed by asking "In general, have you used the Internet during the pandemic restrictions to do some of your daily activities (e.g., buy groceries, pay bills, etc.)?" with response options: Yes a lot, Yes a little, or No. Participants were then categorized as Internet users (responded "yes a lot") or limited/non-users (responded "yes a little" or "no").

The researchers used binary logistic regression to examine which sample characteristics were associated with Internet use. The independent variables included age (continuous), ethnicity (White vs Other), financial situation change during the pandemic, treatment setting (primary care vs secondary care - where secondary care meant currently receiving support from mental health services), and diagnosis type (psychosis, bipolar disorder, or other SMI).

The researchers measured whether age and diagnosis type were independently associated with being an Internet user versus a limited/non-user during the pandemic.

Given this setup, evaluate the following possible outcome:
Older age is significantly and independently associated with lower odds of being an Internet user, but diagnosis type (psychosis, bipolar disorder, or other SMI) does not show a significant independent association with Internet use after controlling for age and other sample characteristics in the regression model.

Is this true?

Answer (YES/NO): NO